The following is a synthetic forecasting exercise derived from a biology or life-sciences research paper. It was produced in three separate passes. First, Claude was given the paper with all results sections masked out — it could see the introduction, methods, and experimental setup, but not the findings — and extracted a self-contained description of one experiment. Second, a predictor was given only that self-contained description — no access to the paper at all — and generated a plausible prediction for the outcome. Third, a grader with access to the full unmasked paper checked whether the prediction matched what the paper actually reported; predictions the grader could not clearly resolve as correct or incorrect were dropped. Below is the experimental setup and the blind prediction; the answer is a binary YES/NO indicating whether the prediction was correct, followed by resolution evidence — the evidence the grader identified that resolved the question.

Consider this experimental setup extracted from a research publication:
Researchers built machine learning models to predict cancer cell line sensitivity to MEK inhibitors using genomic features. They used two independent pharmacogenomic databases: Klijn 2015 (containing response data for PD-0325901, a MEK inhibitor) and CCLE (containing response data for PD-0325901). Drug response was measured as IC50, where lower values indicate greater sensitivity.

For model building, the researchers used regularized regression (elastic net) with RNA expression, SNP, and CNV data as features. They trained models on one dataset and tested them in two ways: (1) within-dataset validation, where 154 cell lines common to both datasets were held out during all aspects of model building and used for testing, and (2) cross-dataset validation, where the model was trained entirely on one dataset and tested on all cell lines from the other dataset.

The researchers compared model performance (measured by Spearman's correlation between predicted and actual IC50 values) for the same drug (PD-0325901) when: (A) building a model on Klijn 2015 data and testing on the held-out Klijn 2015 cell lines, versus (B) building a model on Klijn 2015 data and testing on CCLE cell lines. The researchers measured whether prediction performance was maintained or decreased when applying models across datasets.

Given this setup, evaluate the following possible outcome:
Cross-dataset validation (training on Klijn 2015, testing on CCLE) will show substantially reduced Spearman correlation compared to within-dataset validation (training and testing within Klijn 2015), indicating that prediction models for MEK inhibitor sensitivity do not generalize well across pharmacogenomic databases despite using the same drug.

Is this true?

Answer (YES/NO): NO